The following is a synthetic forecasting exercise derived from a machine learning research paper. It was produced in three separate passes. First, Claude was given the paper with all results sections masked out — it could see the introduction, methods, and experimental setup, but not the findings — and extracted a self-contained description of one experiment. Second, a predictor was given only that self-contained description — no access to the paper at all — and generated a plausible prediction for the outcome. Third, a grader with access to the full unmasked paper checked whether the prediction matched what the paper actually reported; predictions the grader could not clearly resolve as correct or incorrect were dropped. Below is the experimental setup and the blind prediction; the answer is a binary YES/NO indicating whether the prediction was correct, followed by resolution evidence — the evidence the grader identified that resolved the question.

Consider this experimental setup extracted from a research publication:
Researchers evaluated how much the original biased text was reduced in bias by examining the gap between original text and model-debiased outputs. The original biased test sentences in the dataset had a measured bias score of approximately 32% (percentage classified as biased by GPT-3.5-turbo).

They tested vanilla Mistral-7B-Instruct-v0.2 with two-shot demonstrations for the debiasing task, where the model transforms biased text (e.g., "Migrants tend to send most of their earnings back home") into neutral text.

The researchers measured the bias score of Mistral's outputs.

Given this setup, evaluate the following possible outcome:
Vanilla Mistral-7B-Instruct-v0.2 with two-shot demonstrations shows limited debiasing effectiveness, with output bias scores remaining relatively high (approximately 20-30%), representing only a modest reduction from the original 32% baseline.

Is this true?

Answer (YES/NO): NO